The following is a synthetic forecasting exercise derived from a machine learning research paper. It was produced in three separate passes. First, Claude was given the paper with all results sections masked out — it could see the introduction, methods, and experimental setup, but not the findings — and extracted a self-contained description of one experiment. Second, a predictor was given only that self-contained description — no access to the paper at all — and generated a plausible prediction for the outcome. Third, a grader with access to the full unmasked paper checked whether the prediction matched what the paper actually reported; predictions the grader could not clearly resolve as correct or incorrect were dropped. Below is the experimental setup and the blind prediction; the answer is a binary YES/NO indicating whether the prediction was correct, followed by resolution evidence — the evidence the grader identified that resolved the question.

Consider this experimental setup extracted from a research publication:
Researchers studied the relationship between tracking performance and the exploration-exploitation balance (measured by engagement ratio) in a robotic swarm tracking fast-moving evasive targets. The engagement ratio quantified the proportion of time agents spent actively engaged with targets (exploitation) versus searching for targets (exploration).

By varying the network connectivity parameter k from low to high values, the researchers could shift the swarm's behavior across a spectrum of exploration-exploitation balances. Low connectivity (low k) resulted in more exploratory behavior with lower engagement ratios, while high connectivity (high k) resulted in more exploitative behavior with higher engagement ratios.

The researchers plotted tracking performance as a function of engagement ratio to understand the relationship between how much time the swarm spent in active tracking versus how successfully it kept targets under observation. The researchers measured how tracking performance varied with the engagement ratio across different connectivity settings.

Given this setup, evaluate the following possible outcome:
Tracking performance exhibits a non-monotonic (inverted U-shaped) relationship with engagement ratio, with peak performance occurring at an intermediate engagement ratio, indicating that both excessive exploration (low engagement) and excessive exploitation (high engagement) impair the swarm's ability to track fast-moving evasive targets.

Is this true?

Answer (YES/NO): YES